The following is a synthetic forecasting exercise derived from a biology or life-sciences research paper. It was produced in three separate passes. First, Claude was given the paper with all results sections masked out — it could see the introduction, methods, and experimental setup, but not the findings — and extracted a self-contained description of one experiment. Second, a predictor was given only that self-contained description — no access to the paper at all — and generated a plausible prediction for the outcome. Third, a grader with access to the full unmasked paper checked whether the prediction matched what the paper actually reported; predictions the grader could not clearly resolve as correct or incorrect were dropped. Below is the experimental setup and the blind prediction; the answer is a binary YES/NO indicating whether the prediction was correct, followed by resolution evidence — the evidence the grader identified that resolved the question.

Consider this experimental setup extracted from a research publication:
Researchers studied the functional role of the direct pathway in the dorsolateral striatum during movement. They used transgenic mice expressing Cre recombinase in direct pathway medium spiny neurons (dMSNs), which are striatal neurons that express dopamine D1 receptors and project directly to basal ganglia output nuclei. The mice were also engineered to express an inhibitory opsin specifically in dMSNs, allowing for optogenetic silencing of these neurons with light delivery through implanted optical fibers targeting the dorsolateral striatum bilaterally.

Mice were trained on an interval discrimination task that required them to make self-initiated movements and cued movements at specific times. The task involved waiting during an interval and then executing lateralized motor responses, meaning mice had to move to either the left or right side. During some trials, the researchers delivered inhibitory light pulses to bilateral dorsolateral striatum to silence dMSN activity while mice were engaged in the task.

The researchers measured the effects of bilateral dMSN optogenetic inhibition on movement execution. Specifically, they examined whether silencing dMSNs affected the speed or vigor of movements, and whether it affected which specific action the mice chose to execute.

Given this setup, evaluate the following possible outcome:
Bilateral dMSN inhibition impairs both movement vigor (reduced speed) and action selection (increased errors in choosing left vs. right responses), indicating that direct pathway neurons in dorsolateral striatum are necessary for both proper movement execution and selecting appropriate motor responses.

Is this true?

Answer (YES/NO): NO